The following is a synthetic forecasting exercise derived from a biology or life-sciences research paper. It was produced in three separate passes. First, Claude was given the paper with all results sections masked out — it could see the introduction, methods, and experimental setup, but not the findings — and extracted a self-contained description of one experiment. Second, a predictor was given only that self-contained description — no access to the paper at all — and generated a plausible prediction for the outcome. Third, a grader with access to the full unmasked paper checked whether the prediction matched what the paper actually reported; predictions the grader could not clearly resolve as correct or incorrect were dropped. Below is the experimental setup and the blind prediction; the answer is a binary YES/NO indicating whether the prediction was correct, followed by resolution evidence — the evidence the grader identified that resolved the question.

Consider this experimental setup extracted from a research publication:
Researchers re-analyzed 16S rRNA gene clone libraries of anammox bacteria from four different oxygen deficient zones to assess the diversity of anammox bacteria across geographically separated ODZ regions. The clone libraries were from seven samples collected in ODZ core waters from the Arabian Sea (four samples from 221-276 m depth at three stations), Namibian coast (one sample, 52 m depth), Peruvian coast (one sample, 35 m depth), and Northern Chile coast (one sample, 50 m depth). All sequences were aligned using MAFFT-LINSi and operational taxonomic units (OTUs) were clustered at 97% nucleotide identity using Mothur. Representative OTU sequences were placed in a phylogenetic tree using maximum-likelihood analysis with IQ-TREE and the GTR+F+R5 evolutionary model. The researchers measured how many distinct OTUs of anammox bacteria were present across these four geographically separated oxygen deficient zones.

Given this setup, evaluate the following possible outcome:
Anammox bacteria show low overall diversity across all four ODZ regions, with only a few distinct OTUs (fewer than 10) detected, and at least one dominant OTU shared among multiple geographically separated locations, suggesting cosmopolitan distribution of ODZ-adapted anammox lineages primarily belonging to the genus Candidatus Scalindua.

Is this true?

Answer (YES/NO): YES